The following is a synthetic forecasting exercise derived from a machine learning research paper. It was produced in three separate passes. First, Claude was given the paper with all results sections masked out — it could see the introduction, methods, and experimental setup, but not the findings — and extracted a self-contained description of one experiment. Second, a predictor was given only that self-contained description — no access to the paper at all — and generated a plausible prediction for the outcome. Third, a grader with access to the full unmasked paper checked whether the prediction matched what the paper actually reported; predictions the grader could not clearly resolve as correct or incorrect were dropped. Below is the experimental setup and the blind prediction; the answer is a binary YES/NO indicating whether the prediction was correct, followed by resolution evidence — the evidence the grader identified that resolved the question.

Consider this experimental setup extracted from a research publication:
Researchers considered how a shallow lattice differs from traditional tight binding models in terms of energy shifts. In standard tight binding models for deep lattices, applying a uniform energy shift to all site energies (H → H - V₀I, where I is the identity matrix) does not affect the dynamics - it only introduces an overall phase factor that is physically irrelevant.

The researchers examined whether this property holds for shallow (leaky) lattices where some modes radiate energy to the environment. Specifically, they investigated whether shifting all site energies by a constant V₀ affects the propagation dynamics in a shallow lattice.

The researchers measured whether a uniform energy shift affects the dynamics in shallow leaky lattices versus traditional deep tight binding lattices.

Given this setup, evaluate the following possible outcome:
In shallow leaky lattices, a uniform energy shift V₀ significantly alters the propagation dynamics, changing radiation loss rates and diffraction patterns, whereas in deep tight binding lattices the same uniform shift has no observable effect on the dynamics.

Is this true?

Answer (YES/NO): YES